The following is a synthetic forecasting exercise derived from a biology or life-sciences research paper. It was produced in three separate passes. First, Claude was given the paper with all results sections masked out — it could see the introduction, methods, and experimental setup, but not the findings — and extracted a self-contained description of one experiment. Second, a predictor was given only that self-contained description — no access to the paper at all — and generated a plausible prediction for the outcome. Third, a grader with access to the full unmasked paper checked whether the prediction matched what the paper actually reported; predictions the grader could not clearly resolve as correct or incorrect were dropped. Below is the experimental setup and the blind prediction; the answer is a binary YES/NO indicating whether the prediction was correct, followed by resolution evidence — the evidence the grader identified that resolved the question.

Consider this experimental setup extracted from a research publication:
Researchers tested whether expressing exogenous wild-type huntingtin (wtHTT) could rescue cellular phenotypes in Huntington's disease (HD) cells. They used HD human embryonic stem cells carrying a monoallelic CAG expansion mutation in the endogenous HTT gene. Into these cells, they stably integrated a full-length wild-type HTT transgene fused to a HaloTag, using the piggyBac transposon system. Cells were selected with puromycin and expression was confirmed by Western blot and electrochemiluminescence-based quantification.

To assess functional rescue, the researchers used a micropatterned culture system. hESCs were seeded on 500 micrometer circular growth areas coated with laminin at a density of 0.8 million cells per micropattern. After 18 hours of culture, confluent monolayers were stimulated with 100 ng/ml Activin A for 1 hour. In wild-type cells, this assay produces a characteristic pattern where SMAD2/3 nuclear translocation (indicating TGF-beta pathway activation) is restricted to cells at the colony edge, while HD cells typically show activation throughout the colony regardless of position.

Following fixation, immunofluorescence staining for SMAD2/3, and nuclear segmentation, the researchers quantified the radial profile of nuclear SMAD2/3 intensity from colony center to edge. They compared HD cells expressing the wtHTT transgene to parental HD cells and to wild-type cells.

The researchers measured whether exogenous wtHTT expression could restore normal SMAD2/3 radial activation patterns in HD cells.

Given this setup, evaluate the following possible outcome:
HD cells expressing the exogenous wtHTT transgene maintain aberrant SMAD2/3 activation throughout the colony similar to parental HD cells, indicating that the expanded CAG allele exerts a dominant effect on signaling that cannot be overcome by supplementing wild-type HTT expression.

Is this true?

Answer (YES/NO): NO